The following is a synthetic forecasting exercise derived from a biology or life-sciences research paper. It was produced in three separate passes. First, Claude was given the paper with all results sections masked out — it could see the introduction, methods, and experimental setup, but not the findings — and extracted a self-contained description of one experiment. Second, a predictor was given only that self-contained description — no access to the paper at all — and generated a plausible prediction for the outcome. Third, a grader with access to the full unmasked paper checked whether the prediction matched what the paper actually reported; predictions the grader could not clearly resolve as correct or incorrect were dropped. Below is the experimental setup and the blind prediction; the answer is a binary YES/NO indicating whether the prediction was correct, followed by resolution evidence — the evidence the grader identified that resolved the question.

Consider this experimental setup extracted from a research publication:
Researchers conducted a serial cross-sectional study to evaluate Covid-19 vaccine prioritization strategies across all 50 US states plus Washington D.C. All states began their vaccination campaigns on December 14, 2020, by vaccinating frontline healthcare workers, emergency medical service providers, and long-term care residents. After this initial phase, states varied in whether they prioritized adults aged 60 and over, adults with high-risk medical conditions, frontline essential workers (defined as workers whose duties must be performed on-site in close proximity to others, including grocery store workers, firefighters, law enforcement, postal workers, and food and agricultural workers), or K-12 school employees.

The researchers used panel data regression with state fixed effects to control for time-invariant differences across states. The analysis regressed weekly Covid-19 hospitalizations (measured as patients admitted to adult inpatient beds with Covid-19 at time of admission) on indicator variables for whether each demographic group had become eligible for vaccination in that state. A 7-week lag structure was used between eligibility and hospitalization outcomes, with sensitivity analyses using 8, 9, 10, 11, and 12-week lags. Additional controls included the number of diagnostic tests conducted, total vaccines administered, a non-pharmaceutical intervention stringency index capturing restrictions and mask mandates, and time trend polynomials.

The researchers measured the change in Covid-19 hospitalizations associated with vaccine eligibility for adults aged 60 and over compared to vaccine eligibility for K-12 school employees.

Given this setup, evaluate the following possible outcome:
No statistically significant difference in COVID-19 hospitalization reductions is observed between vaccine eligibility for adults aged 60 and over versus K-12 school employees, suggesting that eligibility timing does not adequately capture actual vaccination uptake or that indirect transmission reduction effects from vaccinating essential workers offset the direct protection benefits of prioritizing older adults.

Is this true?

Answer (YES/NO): NO